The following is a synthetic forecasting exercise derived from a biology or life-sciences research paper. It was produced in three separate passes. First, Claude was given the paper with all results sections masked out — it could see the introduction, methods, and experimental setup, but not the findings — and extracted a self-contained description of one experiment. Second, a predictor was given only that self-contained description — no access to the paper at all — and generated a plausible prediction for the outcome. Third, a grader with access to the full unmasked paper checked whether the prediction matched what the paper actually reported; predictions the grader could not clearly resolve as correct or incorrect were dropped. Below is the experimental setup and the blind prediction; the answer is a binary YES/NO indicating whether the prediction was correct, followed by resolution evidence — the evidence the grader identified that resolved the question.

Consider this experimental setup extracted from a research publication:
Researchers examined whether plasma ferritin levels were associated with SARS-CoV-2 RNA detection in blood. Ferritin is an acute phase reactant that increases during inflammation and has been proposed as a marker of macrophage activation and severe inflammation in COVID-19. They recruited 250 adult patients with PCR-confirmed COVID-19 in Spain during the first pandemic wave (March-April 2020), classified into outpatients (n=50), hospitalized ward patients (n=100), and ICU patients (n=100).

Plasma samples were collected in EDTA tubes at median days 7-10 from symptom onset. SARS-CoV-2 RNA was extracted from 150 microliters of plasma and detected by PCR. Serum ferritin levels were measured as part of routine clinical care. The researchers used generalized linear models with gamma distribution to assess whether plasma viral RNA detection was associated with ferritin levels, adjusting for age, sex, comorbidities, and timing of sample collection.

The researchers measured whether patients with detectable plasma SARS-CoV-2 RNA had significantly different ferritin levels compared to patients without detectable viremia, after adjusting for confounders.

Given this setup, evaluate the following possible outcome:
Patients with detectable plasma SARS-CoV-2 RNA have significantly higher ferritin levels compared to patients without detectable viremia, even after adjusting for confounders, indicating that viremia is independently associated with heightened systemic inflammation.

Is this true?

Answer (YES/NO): YES